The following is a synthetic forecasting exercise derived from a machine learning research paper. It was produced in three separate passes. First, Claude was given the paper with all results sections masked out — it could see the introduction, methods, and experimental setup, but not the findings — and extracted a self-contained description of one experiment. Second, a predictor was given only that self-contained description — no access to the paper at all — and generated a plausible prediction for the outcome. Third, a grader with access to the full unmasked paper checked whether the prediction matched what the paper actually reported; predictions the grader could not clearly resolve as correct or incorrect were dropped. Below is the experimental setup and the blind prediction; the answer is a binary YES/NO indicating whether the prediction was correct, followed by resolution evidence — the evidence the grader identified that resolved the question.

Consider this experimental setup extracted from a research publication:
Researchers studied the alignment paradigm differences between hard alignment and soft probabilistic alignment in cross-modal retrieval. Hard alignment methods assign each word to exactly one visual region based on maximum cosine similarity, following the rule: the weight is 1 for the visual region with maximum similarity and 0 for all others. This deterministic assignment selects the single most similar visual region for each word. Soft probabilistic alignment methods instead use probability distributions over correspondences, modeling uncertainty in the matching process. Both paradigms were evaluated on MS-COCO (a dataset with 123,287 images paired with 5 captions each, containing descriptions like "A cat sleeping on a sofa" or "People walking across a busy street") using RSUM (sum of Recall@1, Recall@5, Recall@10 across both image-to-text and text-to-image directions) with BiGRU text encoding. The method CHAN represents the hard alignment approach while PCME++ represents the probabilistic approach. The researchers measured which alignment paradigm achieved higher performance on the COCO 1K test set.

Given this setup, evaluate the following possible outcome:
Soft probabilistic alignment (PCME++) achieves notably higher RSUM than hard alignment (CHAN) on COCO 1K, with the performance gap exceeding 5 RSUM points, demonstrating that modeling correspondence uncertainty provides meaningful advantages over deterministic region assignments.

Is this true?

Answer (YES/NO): YES